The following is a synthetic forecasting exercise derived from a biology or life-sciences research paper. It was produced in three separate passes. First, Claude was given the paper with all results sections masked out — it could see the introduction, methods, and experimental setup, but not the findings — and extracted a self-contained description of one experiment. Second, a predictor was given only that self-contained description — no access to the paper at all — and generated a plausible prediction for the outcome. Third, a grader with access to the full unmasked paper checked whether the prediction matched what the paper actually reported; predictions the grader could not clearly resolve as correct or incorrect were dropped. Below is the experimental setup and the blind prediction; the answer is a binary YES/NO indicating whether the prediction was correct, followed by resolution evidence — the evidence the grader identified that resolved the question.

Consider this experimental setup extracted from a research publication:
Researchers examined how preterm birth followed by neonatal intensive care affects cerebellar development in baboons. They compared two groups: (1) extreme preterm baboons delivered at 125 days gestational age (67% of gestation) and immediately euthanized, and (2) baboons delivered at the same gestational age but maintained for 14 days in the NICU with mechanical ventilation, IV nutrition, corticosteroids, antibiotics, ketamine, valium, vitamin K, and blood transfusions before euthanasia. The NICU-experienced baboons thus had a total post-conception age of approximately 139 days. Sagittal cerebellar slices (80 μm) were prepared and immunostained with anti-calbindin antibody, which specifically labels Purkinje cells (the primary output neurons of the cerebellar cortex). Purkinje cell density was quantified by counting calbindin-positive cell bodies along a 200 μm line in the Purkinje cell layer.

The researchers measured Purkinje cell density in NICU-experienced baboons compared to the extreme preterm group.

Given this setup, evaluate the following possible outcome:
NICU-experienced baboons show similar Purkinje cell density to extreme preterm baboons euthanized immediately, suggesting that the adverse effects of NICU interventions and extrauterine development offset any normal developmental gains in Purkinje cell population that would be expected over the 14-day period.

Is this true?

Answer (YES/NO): NO